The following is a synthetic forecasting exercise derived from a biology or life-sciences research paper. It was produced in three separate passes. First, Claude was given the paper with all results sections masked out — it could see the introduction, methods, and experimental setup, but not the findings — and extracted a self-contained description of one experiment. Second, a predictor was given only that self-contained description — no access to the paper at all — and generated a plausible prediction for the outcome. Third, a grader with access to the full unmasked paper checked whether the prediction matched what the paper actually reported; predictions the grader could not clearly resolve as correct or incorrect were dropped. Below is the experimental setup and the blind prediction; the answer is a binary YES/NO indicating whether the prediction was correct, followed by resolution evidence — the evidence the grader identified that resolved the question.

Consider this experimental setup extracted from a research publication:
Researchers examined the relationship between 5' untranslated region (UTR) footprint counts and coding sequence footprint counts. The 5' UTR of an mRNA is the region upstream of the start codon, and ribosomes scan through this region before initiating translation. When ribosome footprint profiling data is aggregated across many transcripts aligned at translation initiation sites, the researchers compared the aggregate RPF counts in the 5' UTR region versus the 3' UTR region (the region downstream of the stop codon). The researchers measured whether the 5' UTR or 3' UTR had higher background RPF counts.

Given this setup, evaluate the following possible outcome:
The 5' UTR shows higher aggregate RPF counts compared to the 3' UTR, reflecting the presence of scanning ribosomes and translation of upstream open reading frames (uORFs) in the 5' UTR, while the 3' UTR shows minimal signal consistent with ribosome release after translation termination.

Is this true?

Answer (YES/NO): YES